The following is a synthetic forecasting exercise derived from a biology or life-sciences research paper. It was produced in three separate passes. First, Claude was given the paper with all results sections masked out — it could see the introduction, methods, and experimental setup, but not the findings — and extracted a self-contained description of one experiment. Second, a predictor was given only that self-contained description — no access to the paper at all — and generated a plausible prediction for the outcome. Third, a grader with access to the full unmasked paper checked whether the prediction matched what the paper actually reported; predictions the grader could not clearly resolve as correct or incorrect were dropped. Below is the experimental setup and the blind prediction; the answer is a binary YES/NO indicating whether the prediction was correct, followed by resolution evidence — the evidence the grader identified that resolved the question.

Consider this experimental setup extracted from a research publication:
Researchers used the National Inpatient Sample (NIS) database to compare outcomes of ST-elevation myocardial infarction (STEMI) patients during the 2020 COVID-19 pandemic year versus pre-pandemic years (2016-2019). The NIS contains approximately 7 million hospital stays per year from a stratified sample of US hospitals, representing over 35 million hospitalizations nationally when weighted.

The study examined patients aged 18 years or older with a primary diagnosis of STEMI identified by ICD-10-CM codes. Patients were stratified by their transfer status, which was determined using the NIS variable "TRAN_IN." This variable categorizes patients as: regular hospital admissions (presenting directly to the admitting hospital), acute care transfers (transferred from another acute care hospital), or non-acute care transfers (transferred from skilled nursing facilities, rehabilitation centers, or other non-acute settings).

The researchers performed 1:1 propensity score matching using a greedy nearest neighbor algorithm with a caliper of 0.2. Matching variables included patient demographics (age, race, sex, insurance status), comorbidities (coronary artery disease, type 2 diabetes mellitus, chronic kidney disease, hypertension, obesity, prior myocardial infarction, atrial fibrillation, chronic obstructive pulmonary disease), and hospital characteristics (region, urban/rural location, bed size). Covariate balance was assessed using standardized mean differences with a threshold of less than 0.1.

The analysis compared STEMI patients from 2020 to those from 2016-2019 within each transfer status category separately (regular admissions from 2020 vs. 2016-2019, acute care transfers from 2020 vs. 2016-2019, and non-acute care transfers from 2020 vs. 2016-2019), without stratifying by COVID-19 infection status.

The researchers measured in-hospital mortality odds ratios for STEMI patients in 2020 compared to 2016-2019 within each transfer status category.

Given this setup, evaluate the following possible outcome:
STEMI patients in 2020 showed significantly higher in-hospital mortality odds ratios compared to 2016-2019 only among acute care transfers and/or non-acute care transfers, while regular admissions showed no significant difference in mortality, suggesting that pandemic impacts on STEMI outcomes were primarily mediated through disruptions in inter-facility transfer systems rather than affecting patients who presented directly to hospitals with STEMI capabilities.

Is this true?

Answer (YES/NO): NO